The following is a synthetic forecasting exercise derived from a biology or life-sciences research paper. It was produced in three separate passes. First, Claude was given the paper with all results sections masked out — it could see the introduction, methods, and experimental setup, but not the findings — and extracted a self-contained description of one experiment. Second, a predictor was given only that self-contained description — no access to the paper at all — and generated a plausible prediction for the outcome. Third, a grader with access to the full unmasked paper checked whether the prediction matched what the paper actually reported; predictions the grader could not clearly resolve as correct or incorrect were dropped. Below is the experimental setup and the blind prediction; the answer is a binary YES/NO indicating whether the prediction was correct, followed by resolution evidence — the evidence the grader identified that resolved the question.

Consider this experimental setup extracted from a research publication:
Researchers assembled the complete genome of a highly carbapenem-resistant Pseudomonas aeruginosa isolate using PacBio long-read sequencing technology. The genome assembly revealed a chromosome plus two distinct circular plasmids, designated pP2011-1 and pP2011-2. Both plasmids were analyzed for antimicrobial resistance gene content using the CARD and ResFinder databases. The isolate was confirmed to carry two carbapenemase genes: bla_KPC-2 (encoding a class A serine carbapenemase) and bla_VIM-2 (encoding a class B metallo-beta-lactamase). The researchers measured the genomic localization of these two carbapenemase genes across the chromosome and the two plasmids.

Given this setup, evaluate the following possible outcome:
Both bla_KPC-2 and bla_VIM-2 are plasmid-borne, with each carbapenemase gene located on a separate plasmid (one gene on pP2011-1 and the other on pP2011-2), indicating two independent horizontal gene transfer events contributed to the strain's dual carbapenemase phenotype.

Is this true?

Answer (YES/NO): YES